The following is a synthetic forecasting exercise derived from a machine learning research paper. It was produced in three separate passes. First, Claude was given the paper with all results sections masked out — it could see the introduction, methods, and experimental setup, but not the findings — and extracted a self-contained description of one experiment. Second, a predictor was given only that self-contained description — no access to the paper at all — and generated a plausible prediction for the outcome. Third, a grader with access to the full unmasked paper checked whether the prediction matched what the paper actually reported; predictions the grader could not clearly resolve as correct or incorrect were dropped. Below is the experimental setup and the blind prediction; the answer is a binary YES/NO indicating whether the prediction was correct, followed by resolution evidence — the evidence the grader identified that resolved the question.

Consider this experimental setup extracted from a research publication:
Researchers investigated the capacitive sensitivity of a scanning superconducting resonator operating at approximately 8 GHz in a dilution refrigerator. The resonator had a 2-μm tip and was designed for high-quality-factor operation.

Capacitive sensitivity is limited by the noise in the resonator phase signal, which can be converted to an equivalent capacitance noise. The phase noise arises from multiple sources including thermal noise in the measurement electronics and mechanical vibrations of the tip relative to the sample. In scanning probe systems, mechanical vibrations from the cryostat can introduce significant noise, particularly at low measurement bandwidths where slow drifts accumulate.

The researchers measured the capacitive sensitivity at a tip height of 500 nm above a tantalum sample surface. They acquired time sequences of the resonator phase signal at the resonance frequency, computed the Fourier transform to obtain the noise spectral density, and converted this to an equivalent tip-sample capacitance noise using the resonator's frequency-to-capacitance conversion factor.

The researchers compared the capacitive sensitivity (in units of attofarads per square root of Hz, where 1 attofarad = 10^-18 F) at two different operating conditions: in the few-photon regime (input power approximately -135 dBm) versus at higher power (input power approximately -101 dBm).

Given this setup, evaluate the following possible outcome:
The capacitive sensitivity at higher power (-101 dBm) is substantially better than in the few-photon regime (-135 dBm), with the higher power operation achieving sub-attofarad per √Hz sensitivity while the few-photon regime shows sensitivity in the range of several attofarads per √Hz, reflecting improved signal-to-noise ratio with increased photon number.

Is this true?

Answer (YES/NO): NO